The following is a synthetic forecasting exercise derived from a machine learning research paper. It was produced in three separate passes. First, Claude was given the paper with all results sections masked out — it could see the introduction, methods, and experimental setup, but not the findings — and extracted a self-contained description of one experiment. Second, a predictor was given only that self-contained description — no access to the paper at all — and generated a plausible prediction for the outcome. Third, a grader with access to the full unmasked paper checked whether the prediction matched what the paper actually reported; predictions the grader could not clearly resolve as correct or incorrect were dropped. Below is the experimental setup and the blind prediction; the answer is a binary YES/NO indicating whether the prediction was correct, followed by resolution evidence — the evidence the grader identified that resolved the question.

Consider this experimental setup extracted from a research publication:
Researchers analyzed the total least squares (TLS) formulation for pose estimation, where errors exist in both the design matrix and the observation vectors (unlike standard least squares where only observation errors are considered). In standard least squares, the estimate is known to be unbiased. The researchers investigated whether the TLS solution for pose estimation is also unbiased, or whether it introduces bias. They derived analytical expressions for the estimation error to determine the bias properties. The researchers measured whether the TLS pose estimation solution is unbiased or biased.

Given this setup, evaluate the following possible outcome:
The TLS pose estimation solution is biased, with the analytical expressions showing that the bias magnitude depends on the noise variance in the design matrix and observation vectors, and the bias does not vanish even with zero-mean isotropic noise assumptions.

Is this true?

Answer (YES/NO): NO